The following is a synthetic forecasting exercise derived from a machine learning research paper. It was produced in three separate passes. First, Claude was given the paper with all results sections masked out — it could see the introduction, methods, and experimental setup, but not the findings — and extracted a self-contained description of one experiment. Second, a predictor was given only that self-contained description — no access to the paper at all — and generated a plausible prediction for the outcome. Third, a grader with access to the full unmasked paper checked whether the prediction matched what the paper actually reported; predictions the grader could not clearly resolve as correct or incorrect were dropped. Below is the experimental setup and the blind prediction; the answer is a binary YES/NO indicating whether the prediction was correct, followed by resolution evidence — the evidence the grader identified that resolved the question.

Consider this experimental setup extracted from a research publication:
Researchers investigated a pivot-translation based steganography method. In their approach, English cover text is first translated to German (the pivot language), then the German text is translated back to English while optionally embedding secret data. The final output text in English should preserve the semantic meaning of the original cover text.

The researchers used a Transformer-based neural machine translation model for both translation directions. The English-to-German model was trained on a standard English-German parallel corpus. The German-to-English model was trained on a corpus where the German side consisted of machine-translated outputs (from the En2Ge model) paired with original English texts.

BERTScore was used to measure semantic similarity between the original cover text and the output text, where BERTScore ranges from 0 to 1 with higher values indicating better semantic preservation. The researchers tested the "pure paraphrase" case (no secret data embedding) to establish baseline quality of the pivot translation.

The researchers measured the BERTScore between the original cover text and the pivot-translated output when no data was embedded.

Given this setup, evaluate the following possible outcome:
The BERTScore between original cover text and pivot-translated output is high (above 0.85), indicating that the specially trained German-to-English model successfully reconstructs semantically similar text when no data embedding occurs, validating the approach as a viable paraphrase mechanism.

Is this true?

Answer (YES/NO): YES